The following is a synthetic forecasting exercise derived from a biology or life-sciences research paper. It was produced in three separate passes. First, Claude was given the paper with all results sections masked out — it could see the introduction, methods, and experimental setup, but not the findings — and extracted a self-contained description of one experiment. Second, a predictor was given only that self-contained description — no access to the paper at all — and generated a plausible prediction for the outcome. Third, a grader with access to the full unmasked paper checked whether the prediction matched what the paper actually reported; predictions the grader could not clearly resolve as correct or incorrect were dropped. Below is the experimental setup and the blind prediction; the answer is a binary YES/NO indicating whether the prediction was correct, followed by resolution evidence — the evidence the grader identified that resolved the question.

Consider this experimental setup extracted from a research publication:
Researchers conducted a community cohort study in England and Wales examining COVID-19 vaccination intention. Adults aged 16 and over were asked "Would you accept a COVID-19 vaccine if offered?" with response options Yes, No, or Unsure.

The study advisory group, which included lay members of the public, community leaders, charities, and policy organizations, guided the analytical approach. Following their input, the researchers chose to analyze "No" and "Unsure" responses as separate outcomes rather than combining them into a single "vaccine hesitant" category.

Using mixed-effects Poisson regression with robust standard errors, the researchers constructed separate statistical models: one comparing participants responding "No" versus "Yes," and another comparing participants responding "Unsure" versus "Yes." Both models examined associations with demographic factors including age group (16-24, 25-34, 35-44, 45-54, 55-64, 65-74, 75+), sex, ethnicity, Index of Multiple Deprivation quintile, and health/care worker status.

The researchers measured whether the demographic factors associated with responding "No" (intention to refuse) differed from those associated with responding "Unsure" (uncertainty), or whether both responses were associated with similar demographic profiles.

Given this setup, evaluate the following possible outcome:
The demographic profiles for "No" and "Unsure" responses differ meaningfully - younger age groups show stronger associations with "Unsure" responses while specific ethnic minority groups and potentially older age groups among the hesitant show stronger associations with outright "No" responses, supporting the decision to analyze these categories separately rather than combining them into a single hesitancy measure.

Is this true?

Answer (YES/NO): NO